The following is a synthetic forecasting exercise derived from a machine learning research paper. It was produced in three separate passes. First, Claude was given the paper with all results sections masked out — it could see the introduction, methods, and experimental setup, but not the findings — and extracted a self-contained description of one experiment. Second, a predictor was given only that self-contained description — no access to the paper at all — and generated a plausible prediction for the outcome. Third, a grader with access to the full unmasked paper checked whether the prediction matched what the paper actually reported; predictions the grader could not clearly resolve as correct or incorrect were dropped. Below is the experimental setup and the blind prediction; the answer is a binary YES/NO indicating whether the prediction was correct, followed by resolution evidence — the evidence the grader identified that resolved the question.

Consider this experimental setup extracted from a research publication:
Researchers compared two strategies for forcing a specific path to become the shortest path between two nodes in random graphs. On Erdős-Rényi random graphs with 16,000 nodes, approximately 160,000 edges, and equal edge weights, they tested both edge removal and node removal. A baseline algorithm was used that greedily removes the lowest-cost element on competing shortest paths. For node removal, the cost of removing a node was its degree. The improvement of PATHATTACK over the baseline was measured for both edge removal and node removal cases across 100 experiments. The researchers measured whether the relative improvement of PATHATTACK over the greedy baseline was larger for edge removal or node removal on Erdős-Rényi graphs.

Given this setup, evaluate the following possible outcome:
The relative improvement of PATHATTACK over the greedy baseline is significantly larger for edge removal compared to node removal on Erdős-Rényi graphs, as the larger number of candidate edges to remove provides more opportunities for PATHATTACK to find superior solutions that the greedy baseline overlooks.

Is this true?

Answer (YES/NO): NO